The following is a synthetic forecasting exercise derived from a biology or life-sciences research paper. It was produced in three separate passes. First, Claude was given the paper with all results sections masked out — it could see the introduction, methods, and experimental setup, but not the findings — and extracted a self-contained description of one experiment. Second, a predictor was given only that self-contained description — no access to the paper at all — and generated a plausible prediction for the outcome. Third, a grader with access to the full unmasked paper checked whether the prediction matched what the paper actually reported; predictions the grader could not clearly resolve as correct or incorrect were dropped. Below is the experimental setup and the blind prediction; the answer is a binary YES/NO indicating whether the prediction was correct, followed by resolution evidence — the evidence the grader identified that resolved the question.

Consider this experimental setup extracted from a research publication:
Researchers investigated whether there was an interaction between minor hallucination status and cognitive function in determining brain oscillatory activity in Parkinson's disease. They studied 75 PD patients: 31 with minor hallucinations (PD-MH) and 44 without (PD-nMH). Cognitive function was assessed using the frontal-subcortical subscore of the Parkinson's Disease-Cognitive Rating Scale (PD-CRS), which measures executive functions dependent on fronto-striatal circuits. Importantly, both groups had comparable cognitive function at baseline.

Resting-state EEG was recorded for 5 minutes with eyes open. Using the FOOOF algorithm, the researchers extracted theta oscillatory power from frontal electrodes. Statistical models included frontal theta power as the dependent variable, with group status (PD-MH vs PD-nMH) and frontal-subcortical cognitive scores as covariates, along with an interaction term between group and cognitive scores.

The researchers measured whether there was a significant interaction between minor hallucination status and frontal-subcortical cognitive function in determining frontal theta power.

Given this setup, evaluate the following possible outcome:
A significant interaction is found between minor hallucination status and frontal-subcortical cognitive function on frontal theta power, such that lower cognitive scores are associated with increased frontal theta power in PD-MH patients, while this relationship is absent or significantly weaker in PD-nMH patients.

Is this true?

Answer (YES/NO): YES